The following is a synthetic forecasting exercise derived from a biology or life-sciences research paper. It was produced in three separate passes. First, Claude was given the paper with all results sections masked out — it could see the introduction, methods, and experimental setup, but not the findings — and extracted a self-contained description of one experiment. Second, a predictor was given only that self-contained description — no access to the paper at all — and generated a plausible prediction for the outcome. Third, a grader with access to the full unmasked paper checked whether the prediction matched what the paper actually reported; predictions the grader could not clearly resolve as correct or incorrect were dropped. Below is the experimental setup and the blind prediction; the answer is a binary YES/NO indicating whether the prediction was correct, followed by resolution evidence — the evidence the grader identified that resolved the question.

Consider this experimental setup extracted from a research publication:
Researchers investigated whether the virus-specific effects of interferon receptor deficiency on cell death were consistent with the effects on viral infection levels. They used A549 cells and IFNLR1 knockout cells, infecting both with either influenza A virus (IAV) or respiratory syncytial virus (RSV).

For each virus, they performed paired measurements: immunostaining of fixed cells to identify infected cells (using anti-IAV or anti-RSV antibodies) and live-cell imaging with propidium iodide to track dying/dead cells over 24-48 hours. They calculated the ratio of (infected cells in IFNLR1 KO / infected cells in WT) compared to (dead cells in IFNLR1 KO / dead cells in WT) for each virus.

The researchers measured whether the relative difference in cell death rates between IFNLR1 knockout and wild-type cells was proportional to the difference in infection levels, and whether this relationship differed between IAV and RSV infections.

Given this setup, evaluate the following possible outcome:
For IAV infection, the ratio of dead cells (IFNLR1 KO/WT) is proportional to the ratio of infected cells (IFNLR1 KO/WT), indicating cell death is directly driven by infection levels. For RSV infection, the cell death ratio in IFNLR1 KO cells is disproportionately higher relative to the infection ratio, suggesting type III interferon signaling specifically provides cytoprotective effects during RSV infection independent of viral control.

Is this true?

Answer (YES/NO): NO